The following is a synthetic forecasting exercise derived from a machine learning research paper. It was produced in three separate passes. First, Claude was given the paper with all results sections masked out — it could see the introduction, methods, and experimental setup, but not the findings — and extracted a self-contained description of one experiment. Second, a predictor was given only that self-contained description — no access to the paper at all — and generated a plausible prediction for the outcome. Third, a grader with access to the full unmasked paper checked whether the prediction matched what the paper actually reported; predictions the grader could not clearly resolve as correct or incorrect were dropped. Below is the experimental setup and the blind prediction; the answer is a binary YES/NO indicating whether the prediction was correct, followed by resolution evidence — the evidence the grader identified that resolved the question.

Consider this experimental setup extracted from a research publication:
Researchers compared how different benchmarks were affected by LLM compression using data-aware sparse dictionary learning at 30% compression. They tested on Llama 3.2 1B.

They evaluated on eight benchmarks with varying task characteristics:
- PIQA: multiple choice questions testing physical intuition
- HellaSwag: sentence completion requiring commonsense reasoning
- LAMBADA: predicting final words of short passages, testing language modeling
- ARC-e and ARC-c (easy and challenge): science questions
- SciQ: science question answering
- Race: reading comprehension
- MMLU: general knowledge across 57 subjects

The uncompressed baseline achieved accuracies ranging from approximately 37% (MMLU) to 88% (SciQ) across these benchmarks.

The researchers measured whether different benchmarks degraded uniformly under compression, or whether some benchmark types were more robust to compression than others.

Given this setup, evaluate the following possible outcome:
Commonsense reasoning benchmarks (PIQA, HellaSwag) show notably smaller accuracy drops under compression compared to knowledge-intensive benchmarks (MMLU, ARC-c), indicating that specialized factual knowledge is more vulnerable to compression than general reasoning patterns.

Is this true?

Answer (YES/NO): NO